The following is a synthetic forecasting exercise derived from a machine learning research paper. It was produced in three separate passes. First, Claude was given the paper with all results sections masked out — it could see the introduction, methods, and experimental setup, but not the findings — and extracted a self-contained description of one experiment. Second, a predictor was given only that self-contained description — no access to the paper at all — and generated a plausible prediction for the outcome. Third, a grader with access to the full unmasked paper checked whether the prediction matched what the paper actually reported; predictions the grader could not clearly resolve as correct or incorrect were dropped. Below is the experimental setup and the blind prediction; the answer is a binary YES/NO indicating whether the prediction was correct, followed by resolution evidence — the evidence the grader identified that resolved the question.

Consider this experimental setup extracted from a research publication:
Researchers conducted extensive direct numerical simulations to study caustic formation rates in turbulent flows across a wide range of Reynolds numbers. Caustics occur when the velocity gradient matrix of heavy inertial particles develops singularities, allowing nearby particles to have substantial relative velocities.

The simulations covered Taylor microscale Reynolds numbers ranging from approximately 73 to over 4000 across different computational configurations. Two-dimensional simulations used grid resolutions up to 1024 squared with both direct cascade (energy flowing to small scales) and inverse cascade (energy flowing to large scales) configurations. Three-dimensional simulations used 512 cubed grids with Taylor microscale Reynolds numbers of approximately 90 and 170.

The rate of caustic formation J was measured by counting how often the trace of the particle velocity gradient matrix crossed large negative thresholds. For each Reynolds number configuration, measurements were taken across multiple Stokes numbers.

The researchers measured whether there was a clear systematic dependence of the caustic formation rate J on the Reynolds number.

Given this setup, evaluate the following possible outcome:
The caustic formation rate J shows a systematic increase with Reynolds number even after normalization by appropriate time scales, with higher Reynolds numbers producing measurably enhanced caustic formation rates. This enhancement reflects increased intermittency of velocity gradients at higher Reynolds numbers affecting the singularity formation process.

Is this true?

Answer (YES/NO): NO